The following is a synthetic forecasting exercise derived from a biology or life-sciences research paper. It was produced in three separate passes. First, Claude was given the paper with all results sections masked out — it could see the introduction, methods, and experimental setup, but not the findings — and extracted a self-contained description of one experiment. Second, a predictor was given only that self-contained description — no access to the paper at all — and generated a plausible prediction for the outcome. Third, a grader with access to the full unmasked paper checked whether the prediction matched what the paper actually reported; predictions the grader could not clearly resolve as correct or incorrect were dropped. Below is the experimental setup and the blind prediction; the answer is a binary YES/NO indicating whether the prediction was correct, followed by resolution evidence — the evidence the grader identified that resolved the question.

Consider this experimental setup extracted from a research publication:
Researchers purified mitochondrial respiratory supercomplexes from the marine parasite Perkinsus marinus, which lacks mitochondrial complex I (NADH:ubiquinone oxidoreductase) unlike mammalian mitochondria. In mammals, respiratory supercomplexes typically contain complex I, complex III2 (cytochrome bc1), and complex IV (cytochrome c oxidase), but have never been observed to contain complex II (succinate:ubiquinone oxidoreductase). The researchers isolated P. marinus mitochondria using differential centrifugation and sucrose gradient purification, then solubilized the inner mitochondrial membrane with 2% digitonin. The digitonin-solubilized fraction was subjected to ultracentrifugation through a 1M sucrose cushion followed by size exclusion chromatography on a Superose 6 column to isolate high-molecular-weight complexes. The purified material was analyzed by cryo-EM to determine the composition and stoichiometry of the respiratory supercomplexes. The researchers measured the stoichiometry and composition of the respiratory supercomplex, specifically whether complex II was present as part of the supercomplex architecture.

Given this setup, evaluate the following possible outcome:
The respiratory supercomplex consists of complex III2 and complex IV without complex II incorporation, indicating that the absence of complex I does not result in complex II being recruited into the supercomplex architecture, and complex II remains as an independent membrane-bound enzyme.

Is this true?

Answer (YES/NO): NO